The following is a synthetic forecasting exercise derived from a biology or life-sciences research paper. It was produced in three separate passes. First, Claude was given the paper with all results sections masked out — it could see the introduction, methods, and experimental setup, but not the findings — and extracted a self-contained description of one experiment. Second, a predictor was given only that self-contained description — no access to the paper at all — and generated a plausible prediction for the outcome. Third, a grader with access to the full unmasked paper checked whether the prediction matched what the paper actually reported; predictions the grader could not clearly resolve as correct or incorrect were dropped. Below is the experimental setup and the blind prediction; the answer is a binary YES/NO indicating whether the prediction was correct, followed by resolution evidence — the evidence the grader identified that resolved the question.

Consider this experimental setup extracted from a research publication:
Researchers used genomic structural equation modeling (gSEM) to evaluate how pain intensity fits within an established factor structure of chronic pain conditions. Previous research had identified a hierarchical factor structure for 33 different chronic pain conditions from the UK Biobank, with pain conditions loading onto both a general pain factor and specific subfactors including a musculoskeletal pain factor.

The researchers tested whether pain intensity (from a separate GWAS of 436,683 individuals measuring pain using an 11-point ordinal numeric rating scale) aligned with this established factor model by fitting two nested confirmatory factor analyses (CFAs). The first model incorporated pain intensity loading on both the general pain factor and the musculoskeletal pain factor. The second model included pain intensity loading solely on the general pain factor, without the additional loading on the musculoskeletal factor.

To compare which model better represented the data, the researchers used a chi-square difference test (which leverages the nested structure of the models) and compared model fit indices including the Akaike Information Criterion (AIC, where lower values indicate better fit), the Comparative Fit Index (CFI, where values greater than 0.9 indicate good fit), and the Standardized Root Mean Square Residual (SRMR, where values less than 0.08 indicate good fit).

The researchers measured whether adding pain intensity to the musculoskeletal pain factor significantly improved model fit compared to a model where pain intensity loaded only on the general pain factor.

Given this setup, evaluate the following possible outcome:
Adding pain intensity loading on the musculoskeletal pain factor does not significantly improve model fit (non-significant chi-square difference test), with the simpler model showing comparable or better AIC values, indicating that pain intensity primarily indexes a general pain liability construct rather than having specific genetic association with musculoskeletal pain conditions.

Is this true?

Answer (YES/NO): NO